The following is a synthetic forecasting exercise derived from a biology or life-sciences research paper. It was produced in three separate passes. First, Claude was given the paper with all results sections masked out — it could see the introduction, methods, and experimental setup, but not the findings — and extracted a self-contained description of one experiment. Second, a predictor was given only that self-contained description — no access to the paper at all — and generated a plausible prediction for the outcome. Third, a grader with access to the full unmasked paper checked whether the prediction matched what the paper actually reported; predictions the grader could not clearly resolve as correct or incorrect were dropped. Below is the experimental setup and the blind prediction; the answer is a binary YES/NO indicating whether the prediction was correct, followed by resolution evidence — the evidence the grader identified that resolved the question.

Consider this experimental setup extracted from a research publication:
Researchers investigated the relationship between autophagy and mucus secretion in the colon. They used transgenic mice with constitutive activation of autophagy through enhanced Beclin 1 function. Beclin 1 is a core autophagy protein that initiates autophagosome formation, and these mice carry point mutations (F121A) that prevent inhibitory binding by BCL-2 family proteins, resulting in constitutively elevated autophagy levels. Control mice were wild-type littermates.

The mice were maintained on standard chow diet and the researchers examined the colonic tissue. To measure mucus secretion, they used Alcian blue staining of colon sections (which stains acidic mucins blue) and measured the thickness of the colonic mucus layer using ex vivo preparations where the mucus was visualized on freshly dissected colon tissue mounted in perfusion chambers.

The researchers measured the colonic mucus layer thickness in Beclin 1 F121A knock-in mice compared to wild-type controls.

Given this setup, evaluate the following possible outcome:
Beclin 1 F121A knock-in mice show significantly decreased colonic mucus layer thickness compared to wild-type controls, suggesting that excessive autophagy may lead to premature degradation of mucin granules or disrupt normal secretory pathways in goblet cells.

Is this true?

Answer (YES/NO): NO